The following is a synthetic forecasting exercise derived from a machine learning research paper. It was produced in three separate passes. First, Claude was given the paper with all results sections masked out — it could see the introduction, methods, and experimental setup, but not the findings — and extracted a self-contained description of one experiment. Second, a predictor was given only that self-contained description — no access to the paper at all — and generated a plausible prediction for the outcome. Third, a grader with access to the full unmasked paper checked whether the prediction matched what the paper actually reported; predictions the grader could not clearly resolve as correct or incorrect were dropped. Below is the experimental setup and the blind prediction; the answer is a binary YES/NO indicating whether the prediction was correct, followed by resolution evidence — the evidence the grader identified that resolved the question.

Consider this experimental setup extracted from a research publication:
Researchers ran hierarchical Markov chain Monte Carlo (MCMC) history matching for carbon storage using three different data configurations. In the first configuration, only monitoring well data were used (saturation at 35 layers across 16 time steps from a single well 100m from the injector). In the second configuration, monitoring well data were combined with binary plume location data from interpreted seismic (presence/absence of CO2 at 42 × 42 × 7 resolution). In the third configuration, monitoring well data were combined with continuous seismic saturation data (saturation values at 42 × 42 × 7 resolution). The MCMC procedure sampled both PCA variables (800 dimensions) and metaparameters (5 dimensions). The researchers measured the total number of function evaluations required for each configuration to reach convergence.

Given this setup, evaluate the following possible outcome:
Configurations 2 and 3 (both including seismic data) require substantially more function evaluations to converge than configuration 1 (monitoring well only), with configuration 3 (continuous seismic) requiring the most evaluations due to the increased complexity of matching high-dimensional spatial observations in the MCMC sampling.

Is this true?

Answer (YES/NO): NO